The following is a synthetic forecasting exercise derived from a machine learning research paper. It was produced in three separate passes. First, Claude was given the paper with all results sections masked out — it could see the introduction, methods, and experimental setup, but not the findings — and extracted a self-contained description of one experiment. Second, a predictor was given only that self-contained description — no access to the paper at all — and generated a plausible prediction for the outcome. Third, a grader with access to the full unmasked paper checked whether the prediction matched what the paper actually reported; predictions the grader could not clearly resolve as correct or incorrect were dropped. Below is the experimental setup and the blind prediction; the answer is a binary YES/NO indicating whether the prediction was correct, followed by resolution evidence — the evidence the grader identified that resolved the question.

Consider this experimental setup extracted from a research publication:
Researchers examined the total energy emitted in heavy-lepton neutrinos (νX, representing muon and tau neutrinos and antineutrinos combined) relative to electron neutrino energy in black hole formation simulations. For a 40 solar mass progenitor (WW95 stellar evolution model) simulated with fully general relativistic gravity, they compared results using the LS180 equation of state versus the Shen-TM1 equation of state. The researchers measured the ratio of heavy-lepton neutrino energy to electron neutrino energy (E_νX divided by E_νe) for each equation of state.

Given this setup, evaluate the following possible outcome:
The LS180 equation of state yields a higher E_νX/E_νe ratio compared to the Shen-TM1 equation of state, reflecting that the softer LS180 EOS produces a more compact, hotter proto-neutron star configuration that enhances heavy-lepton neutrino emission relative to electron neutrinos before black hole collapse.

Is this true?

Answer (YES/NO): YES